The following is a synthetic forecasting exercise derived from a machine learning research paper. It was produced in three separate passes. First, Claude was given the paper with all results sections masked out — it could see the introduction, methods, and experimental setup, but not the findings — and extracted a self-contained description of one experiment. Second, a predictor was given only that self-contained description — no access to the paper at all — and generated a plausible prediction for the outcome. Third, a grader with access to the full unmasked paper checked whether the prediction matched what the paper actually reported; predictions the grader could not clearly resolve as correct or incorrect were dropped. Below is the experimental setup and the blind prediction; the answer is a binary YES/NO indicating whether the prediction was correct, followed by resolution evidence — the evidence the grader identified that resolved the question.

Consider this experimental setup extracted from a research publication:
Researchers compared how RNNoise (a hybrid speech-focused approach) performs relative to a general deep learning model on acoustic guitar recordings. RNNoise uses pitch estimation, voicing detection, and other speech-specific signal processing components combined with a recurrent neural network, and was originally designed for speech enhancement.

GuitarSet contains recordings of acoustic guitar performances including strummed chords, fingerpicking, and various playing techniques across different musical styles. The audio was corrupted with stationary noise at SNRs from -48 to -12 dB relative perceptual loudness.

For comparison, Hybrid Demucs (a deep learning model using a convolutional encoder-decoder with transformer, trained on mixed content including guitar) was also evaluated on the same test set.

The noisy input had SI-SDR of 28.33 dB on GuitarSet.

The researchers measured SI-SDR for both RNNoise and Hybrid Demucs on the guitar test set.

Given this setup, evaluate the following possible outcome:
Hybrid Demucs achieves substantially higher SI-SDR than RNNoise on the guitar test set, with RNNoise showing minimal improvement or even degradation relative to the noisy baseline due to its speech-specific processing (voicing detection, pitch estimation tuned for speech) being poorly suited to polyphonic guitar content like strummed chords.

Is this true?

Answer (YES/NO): YES